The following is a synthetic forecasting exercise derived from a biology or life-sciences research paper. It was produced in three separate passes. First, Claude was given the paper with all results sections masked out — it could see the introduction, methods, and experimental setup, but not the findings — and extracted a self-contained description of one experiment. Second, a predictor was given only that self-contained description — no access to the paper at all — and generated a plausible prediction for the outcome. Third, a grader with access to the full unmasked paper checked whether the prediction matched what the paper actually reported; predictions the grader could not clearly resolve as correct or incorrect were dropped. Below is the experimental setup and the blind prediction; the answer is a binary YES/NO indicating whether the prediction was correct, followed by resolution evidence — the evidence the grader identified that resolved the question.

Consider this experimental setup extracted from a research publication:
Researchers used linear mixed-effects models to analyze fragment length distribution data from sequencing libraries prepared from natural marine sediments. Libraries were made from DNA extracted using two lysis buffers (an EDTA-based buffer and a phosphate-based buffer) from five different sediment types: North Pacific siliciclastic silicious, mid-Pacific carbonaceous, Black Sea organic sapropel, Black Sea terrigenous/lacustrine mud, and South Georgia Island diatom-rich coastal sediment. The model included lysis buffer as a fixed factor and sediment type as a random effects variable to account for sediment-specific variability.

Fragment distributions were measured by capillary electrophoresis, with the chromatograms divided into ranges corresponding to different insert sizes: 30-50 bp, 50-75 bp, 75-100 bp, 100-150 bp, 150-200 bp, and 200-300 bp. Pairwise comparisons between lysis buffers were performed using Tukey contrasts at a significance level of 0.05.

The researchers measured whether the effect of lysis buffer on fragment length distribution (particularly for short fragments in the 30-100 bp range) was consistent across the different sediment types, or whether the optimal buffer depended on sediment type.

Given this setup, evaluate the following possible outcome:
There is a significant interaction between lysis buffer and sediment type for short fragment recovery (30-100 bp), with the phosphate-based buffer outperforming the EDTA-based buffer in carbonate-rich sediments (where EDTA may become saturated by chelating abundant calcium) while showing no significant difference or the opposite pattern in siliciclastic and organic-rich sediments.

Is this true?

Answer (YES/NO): NO